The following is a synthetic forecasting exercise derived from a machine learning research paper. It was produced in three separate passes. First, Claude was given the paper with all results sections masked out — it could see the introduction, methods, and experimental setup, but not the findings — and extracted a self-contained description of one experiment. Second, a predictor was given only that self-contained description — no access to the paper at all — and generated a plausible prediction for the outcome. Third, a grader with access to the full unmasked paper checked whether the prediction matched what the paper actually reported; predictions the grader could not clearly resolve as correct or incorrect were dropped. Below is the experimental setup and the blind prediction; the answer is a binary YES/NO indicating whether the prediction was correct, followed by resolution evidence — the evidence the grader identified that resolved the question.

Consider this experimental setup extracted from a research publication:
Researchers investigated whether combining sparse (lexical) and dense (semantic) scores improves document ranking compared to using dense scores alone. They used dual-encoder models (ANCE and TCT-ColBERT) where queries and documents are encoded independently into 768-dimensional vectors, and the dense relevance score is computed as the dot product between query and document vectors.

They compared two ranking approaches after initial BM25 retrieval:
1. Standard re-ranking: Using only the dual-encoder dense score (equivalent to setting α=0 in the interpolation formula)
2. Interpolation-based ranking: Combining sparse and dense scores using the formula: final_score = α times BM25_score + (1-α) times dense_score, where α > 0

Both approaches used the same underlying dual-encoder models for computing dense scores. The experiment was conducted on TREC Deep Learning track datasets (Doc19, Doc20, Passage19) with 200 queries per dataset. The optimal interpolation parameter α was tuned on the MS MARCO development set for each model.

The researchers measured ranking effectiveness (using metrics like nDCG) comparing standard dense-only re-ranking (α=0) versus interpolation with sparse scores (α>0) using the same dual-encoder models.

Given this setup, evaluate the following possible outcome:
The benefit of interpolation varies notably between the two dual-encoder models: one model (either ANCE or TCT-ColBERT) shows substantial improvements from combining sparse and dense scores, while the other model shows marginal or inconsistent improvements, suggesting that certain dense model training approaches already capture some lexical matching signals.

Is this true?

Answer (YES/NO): NO